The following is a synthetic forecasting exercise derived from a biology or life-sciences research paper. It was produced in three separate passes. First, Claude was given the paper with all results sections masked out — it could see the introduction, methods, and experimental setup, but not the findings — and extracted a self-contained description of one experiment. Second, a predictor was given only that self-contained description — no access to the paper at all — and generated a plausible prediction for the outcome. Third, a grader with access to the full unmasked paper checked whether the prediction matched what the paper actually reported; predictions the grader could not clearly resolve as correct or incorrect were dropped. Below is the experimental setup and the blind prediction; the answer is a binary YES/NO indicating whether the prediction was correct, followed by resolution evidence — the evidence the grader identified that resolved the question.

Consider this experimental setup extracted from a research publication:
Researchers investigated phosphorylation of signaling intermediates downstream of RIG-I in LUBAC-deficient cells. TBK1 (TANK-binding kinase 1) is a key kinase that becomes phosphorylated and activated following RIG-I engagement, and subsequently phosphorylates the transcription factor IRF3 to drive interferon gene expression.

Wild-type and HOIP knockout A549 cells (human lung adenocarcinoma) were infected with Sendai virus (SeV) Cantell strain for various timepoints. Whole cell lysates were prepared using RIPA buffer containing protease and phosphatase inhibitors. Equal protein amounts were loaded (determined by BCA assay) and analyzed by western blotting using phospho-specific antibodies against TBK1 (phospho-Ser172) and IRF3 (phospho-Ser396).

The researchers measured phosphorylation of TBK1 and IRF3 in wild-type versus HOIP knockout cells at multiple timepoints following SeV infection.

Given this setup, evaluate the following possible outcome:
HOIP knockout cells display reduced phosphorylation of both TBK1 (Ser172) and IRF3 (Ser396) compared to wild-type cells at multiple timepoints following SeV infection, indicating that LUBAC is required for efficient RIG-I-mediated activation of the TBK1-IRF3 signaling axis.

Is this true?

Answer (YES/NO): YES